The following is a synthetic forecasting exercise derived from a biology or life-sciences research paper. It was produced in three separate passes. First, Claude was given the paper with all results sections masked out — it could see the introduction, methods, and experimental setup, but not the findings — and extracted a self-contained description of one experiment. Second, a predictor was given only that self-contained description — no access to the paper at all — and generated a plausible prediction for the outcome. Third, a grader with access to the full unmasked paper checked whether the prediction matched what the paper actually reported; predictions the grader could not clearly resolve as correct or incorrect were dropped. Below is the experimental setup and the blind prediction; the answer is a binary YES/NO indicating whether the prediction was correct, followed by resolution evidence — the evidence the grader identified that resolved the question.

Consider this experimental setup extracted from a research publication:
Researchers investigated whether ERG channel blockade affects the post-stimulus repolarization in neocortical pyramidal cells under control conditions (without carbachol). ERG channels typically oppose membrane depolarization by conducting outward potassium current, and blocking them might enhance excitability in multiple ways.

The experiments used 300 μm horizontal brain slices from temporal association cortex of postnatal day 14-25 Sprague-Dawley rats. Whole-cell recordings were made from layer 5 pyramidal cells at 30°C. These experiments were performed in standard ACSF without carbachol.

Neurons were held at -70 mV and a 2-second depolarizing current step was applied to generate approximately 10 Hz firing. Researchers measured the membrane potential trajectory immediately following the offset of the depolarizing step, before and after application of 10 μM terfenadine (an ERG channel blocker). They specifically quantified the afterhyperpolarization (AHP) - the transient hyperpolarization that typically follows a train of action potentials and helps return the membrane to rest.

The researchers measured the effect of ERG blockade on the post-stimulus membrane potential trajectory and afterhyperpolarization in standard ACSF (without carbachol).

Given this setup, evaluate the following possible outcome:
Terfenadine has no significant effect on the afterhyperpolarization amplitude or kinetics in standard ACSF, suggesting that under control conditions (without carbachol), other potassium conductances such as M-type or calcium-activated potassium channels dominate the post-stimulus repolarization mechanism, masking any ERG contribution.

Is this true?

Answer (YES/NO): NO